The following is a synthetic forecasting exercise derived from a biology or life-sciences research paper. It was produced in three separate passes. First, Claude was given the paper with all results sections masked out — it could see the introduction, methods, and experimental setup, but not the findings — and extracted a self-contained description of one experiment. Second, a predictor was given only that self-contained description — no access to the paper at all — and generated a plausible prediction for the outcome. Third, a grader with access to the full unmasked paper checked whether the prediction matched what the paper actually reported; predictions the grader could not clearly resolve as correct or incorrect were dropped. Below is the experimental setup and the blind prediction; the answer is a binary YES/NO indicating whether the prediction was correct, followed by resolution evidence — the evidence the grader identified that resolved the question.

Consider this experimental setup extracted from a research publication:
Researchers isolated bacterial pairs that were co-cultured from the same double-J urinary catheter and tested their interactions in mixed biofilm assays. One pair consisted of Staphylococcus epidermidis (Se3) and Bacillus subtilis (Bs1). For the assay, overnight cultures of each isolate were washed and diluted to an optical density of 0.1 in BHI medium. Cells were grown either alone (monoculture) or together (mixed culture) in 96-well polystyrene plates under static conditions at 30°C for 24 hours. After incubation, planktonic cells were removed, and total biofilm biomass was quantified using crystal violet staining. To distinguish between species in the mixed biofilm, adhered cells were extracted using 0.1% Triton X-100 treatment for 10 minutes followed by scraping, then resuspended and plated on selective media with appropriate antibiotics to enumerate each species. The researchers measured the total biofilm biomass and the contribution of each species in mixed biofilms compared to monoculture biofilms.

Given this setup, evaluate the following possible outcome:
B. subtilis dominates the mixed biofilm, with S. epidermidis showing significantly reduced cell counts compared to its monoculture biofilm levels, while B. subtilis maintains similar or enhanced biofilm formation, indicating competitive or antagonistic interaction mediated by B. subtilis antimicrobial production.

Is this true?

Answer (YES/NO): NO